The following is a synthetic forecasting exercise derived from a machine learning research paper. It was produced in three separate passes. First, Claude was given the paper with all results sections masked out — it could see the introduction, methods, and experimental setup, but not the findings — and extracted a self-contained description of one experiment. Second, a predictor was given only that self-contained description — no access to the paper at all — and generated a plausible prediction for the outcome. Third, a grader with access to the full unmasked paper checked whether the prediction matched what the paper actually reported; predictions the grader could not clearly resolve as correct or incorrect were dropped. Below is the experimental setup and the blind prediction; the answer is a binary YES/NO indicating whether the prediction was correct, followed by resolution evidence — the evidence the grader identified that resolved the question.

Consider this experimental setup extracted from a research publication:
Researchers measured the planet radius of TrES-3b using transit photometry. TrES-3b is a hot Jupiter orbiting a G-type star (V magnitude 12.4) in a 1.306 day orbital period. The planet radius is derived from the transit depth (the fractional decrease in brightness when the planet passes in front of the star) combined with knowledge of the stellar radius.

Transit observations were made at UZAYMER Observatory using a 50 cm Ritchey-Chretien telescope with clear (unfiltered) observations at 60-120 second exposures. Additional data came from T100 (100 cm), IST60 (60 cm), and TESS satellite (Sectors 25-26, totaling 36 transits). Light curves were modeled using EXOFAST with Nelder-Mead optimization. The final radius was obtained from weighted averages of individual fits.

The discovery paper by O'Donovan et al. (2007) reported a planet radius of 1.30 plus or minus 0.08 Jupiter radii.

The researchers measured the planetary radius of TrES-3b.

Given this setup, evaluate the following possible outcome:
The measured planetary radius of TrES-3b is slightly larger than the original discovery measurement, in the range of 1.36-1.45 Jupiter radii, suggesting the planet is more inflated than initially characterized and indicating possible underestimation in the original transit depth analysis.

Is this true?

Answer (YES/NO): NO